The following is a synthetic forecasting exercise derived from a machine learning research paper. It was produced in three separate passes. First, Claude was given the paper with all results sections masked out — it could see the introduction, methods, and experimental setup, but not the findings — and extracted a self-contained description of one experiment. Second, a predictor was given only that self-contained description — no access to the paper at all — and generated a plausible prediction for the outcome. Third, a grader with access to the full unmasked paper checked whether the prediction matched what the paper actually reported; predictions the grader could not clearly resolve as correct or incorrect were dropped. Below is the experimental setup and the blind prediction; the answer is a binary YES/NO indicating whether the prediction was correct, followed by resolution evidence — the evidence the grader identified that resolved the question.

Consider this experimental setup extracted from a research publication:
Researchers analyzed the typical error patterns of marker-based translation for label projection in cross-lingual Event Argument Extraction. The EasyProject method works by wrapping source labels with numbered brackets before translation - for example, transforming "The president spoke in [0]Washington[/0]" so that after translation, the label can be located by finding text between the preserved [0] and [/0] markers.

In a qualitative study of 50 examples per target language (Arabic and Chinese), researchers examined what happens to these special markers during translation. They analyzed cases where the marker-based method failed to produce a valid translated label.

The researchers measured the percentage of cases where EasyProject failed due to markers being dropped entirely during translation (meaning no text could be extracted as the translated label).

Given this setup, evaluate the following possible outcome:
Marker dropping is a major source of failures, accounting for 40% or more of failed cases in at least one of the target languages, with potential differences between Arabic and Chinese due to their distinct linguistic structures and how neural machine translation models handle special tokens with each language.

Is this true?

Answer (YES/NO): YES